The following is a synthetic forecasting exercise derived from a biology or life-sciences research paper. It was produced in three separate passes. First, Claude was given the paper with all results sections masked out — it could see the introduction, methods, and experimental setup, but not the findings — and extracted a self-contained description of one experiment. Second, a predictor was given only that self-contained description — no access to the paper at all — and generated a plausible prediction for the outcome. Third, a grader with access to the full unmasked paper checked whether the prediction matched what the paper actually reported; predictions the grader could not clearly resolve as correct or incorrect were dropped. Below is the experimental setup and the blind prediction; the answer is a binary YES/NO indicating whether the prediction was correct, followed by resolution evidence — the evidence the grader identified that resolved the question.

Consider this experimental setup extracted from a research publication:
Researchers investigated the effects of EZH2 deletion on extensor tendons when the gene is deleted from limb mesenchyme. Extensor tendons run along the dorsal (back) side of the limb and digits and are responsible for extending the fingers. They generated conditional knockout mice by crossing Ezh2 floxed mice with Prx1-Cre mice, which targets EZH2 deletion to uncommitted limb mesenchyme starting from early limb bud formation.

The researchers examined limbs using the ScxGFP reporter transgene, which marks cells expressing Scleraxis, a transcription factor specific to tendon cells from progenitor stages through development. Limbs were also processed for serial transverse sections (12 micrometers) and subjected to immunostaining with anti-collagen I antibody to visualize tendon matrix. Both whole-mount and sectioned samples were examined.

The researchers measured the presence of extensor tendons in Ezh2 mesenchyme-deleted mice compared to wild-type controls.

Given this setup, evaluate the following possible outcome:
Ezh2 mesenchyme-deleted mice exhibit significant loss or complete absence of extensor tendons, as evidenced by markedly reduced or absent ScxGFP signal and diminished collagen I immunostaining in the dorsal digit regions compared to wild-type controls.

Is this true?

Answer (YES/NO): YES